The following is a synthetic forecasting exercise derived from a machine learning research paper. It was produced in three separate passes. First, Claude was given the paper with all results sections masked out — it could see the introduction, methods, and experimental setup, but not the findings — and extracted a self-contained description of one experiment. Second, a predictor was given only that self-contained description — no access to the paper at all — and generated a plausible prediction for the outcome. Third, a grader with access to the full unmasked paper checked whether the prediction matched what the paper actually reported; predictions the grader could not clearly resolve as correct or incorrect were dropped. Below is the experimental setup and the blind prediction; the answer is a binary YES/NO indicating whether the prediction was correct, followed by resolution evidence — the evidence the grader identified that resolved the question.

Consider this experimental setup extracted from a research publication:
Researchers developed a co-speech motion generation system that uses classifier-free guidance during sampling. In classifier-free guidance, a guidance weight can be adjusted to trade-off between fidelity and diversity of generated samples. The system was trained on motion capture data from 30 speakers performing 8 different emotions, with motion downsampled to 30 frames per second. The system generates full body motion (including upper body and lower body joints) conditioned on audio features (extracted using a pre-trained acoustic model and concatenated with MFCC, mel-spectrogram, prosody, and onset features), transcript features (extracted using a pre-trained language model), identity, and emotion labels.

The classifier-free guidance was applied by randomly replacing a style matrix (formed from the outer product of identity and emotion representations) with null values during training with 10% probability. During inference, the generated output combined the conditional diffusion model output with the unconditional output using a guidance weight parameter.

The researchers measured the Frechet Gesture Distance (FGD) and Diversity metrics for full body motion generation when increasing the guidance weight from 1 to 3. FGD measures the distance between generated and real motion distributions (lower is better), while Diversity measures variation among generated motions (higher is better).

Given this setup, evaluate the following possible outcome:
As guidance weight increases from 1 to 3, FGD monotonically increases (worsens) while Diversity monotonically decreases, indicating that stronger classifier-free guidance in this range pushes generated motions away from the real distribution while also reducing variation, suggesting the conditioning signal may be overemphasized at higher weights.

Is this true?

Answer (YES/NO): NO